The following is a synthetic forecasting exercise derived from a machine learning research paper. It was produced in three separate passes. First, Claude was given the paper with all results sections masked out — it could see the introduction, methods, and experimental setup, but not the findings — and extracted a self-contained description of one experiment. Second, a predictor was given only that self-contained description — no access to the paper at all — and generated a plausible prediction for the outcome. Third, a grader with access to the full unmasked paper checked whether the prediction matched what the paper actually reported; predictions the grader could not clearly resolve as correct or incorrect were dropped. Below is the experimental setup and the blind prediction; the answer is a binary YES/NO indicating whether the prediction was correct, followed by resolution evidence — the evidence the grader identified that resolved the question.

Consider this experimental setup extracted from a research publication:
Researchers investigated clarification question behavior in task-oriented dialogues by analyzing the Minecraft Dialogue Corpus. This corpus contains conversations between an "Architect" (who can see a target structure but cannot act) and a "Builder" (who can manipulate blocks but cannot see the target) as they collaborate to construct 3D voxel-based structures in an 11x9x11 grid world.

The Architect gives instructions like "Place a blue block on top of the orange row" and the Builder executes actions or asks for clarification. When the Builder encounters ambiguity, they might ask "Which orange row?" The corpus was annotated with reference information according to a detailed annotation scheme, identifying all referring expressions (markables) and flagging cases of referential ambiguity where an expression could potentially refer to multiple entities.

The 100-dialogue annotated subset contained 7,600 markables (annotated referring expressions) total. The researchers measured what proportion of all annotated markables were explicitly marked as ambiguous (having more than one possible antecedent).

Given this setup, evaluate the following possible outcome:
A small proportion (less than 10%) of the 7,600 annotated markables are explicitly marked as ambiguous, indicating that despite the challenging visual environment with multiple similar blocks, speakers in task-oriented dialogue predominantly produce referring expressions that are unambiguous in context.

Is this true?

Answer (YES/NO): YES